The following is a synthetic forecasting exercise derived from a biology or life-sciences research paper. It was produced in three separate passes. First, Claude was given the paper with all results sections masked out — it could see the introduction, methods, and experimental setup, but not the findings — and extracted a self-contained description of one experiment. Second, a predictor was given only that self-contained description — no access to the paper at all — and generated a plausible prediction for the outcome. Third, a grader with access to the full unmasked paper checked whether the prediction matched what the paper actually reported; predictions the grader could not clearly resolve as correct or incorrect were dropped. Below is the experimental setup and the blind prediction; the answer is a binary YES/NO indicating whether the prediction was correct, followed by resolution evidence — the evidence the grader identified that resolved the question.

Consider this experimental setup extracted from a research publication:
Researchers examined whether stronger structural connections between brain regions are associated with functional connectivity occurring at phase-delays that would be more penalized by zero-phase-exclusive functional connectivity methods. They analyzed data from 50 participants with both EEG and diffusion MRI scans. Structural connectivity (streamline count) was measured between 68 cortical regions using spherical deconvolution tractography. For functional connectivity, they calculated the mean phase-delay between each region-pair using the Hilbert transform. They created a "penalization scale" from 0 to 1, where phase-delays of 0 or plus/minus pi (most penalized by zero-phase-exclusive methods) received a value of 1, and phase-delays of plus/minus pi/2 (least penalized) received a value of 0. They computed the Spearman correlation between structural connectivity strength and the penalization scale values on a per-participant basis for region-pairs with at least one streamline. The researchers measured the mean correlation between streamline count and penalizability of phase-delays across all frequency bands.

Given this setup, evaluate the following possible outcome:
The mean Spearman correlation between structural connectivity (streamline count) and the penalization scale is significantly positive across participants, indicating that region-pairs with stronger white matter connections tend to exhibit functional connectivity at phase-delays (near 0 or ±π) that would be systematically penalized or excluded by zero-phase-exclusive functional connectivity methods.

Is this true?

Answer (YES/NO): YES